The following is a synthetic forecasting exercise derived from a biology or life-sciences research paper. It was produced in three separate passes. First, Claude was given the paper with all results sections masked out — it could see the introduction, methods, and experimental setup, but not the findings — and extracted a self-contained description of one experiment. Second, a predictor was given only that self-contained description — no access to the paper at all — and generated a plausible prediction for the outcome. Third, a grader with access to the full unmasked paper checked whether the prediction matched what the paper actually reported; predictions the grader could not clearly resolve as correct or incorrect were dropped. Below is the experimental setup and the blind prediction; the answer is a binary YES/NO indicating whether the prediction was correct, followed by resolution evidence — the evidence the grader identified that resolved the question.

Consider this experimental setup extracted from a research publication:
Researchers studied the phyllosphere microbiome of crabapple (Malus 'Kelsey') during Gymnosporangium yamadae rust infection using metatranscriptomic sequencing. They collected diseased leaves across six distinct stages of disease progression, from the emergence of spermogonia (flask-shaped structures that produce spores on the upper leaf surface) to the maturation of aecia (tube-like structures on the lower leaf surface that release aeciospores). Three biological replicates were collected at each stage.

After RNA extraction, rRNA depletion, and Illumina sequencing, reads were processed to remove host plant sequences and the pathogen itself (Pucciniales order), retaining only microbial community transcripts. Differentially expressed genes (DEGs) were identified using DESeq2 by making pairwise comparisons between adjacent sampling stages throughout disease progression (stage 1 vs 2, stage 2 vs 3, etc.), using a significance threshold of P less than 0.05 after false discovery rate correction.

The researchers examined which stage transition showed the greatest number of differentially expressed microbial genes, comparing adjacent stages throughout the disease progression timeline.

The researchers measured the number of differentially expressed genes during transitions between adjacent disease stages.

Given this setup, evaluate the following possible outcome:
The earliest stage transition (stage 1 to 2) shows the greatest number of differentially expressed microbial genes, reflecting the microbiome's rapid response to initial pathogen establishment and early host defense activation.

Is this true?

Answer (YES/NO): NO